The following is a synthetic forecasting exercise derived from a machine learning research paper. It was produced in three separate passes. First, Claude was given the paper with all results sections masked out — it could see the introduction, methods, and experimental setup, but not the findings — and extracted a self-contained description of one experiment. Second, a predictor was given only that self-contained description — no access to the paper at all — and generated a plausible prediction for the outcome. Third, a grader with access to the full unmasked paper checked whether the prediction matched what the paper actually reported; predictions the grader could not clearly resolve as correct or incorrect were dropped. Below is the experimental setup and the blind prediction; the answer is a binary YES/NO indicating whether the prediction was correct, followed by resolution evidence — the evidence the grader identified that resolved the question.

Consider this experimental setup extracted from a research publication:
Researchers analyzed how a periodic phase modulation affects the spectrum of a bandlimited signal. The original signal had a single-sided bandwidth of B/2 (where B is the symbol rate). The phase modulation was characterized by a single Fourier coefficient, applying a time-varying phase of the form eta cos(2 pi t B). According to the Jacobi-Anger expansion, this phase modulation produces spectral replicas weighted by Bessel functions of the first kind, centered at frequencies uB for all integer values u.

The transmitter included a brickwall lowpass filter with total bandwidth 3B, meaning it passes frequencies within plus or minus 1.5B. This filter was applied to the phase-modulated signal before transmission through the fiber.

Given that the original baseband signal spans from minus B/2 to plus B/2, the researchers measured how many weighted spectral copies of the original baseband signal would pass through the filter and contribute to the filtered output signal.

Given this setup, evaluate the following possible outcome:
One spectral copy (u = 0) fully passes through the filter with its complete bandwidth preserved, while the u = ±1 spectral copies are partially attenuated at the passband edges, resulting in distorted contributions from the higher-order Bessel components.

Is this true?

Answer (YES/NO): NO